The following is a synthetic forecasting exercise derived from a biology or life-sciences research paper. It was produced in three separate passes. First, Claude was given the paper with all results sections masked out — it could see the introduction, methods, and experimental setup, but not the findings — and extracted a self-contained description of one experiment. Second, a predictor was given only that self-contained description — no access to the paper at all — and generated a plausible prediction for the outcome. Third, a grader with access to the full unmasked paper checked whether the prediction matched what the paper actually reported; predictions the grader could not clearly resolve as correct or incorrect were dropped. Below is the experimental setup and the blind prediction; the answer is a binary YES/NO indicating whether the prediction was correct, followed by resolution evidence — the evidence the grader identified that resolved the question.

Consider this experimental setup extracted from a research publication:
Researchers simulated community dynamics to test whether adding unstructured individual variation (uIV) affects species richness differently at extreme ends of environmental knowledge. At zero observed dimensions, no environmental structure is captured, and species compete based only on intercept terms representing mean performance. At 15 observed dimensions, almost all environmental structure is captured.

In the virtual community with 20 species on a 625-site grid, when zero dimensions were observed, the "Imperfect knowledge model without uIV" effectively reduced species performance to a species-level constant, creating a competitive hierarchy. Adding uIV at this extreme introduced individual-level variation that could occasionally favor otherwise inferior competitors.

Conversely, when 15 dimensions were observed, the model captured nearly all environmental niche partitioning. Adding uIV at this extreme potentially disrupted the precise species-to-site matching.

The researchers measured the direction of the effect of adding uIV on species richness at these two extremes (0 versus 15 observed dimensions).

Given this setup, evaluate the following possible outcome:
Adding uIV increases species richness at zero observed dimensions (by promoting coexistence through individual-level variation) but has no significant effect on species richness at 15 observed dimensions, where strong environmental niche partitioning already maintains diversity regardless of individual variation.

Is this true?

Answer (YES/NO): NO